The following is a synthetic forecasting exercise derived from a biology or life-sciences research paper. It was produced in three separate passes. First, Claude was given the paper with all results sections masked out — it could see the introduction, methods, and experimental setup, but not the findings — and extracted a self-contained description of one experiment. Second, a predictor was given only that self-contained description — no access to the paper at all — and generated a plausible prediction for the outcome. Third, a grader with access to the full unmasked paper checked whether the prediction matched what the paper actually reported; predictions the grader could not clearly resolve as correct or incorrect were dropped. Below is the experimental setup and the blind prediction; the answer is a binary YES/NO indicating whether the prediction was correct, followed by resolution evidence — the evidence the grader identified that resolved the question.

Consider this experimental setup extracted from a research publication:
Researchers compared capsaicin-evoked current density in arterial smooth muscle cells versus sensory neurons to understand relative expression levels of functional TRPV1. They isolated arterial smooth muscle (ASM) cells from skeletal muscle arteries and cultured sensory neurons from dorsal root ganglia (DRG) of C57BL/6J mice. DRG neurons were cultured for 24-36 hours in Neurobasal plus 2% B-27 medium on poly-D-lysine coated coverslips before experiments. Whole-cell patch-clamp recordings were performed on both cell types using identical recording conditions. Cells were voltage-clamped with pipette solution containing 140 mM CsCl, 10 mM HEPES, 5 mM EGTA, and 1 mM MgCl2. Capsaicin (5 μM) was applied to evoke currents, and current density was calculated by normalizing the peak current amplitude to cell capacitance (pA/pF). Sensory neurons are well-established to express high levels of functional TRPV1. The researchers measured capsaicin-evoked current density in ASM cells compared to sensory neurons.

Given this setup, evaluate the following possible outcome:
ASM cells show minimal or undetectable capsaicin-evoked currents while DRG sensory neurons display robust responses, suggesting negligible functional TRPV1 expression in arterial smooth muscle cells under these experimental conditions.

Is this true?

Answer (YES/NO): NO